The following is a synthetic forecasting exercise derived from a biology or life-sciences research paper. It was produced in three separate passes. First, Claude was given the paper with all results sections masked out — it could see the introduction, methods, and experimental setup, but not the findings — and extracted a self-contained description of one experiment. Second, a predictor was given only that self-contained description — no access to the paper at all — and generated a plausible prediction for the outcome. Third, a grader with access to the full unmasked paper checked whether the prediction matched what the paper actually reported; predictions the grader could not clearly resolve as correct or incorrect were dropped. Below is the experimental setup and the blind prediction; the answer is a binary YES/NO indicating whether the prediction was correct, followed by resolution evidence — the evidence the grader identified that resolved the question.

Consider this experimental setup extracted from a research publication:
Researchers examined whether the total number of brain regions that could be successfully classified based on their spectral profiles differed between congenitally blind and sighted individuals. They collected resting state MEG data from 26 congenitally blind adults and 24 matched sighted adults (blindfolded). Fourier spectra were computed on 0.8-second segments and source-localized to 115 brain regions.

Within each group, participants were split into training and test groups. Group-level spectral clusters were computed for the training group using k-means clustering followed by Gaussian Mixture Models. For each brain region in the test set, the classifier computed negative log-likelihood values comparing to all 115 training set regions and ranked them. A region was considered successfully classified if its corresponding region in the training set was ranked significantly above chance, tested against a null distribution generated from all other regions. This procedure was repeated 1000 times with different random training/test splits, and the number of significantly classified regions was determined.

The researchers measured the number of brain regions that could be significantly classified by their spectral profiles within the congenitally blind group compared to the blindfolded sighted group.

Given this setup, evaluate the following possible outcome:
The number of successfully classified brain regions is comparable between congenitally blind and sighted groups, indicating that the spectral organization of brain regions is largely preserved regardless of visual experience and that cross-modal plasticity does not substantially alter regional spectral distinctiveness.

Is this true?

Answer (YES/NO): YES